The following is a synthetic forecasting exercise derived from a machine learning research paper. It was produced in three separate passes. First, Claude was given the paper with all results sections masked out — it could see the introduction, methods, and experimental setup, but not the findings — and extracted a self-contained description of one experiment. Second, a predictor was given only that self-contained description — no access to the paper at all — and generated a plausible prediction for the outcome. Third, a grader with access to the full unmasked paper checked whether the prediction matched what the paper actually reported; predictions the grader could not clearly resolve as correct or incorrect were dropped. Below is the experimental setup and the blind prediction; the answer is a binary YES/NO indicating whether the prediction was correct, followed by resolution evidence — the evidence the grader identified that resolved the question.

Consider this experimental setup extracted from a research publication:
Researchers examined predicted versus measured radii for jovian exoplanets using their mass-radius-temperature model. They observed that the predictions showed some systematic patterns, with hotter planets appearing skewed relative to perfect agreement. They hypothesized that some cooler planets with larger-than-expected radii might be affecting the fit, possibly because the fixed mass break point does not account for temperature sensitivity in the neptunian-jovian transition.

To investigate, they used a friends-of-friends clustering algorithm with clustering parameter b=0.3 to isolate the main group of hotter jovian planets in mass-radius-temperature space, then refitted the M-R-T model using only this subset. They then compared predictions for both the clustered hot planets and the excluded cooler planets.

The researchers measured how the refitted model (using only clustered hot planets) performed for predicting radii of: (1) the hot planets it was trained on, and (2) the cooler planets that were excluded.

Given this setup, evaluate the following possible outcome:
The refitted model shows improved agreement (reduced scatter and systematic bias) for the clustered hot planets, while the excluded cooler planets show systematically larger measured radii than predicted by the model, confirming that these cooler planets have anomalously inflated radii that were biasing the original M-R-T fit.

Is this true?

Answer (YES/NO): NO